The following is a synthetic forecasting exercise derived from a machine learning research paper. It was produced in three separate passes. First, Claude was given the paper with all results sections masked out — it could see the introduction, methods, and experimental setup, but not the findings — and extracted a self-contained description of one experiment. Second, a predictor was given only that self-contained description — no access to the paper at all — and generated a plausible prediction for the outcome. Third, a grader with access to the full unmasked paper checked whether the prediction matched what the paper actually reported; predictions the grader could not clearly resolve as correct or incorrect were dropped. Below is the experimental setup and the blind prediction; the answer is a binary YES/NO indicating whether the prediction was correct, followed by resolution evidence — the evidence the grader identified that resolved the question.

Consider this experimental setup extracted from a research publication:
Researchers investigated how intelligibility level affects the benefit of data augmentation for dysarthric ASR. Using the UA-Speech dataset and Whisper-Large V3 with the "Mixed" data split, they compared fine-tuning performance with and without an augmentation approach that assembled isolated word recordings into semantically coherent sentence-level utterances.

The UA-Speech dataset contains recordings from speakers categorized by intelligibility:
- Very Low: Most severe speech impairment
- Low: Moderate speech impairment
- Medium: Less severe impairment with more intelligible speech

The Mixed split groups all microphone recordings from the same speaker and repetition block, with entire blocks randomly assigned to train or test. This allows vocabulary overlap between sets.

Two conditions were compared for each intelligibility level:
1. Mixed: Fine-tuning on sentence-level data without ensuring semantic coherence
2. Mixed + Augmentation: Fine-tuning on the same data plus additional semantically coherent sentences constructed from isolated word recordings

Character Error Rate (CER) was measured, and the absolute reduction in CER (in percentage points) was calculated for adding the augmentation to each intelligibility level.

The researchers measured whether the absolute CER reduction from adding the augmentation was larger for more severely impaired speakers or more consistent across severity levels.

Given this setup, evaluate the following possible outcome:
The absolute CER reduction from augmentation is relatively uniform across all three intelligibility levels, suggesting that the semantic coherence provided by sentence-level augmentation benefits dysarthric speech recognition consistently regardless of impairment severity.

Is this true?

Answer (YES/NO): NO